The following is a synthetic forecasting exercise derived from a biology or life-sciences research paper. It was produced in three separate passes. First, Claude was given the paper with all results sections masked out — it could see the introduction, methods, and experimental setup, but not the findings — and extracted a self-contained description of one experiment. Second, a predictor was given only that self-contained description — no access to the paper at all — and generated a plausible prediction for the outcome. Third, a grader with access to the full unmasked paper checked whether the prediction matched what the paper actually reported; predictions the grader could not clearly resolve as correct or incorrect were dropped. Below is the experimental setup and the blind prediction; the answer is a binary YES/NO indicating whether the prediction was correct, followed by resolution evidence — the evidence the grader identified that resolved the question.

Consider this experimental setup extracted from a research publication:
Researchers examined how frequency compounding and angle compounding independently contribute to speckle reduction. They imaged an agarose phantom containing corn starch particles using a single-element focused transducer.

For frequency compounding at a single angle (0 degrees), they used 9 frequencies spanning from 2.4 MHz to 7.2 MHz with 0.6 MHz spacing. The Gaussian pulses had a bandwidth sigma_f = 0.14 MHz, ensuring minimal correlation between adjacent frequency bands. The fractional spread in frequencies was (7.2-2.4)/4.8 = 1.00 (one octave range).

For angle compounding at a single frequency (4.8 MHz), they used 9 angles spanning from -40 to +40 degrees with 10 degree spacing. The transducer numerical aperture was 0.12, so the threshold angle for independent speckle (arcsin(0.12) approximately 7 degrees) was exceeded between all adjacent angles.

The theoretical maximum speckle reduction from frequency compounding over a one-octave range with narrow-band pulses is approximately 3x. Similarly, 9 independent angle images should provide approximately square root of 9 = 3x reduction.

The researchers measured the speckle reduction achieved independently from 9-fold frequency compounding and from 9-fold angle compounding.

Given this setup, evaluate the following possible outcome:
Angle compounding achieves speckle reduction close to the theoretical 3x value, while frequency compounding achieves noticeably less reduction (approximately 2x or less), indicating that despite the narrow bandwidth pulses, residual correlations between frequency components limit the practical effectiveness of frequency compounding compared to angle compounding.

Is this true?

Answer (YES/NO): NO